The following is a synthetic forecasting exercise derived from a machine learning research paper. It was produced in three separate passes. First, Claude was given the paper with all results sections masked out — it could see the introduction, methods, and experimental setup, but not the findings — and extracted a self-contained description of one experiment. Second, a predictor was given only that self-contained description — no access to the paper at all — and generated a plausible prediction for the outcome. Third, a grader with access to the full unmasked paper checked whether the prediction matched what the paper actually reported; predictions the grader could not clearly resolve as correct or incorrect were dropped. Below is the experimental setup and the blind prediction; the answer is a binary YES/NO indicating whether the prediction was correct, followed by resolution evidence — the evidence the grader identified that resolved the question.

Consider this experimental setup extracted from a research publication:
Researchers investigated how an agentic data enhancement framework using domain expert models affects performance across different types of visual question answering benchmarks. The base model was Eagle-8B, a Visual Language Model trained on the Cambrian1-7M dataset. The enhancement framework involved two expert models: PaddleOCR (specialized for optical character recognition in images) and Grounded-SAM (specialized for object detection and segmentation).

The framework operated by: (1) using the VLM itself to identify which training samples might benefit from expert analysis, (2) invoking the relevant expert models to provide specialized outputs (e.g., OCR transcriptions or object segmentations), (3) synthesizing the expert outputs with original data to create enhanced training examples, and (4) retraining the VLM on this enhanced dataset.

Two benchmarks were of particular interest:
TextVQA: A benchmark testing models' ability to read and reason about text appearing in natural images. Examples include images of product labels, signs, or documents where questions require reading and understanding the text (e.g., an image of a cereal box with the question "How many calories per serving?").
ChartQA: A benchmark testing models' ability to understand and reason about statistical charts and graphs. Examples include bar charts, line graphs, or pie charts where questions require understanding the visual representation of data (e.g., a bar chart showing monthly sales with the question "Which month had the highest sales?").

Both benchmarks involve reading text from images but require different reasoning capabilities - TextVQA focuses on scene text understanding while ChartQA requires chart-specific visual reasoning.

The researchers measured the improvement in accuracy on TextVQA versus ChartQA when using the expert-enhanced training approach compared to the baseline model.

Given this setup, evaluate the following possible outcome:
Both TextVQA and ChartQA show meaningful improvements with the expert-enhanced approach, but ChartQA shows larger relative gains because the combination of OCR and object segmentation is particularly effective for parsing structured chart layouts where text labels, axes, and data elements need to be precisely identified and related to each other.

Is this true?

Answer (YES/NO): NO